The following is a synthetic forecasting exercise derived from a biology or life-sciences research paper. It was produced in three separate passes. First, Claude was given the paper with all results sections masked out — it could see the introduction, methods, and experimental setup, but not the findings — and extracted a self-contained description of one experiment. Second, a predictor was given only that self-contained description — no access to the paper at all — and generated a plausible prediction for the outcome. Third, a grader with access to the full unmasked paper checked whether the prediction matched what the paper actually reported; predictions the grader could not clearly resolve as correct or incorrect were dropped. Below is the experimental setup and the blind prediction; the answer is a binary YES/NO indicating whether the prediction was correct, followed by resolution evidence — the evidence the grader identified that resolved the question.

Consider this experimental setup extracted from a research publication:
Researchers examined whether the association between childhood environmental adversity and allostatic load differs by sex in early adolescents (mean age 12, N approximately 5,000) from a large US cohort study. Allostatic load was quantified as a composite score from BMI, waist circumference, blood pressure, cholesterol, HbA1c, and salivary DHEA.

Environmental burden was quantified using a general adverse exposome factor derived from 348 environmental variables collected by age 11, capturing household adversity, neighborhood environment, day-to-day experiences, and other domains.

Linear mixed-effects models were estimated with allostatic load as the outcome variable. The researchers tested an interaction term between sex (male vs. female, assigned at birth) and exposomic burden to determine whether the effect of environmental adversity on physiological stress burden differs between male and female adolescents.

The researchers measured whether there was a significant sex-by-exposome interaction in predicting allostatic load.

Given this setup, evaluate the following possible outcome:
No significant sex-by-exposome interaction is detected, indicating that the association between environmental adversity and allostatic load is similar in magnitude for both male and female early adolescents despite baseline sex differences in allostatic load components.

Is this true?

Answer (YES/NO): NO